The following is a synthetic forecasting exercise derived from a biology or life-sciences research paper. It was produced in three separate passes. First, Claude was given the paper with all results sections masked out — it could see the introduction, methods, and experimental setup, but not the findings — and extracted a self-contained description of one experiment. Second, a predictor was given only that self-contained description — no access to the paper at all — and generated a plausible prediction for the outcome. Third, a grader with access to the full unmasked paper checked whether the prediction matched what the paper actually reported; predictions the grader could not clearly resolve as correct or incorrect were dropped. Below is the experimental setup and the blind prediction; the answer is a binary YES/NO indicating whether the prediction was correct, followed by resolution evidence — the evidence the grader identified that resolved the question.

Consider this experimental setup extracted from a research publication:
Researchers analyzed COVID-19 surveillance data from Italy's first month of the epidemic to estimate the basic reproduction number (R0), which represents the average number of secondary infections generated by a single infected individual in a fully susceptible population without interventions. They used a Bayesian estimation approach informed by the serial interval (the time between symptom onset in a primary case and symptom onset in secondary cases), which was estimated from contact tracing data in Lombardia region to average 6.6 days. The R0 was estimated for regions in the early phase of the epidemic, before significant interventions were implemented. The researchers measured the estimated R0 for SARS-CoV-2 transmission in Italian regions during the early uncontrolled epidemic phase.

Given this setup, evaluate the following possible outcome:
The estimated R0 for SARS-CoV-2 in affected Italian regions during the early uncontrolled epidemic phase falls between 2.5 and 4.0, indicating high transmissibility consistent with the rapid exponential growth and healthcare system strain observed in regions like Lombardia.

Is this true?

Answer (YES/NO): NO